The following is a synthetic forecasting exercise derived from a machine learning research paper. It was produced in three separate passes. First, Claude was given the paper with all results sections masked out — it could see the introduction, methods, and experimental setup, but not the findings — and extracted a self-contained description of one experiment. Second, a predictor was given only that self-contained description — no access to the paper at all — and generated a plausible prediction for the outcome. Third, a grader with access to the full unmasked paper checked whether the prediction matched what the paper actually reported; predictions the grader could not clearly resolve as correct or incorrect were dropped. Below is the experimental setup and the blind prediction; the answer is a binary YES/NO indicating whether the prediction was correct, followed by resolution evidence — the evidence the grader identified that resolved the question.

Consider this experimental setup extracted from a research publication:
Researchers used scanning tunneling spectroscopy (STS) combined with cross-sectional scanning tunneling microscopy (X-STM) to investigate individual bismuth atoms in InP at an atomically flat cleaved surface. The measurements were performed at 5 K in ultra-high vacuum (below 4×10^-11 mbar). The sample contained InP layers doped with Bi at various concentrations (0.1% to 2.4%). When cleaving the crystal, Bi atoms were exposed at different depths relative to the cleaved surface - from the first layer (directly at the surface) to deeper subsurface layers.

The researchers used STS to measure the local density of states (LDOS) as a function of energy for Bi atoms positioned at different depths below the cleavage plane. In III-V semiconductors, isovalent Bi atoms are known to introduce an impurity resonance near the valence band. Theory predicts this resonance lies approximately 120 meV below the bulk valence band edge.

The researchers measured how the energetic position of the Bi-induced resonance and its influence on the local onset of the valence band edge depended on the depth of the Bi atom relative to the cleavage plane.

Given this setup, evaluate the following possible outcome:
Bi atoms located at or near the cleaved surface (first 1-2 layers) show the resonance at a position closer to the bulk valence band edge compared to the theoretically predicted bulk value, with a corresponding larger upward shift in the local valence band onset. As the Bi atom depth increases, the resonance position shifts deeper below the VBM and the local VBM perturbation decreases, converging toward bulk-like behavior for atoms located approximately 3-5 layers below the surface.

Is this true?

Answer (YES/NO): NO